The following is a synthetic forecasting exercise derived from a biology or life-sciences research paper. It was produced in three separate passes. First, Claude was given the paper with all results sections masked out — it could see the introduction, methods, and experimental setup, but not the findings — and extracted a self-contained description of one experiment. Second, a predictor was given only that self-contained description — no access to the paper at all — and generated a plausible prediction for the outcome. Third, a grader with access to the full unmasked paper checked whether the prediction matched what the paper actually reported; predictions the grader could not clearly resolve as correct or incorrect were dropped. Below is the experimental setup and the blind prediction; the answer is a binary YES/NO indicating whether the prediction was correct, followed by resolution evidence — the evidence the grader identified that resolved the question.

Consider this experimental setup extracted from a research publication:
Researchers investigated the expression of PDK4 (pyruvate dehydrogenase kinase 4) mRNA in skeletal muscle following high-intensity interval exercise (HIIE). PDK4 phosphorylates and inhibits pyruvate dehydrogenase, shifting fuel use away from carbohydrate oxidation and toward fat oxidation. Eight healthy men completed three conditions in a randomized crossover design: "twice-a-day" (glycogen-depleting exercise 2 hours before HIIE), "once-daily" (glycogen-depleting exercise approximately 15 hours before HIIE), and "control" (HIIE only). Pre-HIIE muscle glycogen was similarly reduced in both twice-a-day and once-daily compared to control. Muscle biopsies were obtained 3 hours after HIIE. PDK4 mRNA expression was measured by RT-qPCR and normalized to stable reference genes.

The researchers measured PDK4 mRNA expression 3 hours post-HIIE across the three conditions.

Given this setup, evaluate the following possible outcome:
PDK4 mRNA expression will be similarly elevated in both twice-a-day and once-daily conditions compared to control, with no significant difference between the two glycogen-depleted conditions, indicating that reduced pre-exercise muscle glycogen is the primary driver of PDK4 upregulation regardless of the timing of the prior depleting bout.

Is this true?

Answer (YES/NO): NO